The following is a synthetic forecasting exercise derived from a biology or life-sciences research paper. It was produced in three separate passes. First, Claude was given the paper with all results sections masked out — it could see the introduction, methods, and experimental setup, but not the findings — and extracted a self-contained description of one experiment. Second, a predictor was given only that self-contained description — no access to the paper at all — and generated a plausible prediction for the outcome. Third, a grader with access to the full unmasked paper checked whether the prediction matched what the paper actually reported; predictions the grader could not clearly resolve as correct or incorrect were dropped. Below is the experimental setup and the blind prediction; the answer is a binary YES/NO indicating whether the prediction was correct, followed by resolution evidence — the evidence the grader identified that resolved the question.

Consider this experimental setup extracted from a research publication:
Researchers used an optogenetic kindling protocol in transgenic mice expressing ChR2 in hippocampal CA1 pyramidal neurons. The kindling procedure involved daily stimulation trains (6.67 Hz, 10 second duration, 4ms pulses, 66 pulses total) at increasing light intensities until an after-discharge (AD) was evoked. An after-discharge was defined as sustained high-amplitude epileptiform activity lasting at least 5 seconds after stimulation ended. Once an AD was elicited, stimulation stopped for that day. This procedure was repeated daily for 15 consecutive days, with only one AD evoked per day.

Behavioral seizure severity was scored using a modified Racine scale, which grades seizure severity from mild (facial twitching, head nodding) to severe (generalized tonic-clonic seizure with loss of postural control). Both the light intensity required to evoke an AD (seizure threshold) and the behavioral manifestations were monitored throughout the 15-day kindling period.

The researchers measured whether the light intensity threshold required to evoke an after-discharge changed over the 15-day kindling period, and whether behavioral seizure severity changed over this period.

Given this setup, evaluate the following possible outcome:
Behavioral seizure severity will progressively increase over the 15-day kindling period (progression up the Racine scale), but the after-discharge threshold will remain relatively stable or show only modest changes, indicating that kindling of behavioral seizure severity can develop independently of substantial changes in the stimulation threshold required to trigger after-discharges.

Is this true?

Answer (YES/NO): YES